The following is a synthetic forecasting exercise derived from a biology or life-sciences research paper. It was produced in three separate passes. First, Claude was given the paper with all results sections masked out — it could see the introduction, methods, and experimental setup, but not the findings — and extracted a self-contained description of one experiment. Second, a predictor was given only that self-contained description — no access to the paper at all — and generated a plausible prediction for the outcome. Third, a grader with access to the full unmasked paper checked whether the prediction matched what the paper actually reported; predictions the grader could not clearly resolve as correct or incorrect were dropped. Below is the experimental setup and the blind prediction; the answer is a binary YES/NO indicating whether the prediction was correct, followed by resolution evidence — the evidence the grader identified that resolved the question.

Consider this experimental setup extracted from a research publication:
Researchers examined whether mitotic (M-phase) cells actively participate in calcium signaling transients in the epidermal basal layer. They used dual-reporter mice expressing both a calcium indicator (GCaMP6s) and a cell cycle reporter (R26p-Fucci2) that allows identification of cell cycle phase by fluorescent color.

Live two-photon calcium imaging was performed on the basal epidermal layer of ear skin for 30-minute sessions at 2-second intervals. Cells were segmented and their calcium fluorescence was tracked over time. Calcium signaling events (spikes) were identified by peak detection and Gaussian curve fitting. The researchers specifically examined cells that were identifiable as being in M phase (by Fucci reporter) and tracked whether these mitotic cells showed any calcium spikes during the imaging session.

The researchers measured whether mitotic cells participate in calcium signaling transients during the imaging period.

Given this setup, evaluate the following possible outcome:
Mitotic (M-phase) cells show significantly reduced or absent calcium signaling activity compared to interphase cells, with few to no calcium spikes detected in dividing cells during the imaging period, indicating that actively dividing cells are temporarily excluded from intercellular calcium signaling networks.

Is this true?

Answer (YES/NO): YES